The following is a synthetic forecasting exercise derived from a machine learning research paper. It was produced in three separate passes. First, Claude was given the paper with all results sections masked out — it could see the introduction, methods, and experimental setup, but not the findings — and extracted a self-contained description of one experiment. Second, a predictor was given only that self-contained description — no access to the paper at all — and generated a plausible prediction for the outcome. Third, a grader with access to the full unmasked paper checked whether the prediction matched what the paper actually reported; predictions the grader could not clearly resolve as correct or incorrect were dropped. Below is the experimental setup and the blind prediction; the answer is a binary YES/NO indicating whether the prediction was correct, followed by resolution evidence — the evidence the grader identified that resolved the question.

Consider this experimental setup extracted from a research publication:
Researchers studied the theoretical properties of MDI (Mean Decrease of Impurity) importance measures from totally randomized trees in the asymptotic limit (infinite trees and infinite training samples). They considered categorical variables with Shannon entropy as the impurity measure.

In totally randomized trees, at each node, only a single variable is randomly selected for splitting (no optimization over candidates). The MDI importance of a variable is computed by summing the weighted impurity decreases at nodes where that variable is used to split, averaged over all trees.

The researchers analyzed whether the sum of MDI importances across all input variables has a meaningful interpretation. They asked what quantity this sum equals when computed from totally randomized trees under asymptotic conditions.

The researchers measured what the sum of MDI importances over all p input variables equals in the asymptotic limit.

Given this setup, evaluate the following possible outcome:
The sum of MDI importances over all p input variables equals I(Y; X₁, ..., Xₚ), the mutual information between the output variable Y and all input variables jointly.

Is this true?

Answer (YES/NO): YES